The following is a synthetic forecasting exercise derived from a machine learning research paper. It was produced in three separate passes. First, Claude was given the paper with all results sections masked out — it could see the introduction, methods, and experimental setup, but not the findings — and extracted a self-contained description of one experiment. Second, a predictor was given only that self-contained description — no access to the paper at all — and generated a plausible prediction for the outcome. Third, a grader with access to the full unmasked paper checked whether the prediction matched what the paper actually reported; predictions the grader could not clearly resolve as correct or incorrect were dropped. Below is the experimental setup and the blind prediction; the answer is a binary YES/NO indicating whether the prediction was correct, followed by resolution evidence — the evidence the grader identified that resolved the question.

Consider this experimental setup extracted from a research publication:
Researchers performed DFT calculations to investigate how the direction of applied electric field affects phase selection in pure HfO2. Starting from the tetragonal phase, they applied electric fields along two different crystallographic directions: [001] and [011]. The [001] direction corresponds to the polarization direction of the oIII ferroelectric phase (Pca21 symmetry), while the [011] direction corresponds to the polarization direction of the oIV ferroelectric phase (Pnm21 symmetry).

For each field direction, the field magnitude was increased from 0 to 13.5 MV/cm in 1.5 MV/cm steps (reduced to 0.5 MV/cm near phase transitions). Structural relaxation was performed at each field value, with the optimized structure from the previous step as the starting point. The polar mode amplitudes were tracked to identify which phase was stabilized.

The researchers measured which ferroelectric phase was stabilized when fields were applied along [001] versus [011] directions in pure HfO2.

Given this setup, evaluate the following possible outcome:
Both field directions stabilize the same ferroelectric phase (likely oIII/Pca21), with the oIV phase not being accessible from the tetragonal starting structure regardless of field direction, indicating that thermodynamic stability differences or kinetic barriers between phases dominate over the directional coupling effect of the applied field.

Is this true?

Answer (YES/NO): NO